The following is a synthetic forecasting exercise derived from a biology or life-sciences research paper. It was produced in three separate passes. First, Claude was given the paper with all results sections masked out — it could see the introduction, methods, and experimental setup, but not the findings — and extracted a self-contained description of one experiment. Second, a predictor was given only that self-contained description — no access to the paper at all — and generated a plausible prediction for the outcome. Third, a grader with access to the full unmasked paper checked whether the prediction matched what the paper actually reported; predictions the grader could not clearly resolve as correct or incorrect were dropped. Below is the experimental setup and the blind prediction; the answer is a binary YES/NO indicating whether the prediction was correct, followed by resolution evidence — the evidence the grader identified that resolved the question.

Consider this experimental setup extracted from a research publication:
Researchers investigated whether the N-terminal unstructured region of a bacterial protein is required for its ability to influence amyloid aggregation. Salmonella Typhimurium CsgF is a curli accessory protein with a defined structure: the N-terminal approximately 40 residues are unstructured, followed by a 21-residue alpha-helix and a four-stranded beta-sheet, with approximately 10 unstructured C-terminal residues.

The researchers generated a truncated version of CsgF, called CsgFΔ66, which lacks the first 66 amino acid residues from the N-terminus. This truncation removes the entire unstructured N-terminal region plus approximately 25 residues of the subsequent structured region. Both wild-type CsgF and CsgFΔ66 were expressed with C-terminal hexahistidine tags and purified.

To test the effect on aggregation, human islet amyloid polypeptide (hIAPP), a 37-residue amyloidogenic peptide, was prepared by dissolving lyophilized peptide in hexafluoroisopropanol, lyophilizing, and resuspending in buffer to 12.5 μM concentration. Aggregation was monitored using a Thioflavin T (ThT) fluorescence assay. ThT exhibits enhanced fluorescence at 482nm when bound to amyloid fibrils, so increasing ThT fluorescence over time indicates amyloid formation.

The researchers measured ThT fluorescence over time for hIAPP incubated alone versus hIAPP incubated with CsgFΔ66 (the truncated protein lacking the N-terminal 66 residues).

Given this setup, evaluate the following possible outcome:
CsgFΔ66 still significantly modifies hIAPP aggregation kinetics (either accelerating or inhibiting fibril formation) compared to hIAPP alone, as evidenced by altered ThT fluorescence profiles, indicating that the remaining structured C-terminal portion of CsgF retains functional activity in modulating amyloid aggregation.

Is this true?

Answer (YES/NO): YES